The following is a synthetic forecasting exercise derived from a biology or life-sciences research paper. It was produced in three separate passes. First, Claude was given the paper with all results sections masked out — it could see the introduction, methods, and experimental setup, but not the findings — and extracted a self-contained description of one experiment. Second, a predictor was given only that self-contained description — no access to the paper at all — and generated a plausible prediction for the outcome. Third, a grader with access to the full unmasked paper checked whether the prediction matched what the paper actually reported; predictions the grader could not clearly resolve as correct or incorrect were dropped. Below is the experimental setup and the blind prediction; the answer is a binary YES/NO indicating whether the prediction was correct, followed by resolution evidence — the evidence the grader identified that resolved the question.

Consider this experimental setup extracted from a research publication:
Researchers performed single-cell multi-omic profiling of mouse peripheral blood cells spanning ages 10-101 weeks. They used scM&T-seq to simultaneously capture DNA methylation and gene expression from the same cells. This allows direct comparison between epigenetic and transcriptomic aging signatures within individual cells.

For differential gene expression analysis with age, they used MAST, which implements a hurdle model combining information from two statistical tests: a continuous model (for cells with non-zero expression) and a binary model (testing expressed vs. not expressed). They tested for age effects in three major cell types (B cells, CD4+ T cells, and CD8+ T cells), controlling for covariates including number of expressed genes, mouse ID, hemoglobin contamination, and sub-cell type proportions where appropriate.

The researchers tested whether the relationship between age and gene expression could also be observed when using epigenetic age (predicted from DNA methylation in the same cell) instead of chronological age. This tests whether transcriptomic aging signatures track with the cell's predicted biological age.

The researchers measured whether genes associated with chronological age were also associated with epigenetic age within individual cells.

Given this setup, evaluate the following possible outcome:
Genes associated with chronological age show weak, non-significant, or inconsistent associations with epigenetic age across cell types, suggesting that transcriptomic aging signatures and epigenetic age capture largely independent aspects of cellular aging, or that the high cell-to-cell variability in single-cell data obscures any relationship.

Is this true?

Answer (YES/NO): YES